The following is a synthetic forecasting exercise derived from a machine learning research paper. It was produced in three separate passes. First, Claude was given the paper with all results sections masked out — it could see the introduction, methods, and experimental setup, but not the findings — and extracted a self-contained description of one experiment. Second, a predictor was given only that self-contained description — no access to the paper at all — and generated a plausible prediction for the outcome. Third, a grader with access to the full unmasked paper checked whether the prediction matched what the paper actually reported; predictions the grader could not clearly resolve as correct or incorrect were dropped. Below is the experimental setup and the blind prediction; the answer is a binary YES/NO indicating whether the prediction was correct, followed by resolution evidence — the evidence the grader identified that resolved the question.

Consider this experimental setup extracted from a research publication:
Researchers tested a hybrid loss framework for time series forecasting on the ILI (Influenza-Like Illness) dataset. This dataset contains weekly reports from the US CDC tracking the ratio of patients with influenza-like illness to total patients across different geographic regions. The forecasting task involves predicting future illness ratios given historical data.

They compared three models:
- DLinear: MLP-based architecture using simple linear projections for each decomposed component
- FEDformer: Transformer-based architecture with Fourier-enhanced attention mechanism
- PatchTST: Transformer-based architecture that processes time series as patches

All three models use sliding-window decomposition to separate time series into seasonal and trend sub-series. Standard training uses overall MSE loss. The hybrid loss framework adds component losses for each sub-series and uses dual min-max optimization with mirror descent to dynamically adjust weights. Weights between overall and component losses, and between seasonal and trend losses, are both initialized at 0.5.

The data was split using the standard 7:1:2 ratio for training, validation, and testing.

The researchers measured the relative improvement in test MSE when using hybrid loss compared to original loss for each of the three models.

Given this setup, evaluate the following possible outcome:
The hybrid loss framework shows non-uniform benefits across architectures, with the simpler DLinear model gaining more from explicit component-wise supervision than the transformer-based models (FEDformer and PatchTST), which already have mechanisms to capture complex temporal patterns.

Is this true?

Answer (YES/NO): NO